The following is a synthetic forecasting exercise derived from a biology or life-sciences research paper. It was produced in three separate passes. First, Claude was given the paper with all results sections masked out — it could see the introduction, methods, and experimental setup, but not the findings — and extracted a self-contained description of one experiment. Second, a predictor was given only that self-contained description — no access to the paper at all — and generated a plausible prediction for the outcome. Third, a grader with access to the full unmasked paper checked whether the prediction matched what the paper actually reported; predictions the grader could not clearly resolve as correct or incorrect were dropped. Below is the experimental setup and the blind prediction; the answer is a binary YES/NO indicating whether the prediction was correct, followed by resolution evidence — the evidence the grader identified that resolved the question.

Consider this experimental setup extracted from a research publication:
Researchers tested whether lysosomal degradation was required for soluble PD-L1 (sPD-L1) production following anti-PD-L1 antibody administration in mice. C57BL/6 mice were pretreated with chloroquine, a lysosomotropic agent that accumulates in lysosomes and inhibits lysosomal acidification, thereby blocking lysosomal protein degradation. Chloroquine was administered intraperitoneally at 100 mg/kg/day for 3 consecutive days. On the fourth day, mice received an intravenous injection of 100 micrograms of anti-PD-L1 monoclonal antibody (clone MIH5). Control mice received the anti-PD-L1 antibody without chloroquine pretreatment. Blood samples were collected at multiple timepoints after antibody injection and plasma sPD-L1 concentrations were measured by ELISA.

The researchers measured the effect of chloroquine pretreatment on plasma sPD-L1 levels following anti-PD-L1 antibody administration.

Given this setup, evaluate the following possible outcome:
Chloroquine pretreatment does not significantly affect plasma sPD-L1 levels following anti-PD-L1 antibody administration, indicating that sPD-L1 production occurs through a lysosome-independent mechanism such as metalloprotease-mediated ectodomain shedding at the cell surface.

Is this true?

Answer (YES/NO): NO